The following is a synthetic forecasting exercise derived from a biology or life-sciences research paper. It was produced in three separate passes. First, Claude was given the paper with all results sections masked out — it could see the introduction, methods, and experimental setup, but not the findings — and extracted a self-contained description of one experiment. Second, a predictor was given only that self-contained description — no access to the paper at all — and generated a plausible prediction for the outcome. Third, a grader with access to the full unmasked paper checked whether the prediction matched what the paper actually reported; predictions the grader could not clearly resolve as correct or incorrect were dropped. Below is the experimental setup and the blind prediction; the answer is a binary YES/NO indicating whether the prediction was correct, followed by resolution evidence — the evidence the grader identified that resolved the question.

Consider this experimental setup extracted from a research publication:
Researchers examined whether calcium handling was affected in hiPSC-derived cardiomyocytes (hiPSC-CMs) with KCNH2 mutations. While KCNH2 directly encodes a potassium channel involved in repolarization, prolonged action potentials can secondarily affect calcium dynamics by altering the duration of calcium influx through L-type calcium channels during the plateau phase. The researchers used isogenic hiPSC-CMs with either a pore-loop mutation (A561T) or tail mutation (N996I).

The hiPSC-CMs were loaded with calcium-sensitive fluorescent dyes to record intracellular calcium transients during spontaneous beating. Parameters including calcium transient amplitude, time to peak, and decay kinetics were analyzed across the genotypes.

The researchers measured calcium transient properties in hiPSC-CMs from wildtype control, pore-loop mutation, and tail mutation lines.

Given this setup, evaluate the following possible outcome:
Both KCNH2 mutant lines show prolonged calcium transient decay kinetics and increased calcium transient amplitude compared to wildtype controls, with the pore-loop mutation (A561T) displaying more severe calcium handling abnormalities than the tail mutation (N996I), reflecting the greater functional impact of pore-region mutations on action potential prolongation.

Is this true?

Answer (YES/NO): NO